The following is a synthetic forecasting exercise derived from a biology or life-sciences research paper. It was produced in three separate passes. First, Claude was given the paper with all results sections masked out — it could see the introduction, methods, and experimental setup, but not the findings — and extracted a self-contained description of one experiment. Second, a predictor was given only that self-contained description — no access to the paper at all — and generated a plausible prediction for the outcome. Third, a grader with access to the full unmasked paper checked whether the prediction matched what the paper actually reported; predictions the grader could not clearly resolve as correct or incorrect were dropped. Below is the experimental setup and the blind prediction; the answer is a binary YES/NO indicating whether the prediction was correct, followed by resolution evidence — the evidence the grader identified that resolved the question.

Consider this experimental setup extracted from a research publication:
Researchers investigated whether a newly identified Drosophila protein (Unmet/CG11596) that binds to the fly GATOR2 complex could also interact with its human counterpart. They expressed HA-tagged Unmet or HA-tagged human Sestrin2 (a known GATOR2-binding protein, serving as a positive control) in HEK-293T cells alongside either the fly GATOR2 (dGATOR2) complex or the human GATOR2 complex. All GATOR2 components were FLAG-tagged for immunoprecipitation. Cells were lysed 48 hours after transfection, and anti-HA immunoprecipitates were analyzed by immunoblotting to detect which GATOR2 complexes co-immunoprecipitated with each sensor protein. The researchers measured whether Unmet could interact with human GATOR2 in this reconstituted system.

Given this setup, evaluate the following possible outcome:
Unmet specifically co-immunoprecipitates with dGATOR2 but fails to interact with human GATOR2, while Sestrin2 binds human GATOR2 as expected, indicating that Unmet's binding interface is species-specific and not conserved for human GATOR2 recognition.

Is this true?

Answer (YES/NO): YES